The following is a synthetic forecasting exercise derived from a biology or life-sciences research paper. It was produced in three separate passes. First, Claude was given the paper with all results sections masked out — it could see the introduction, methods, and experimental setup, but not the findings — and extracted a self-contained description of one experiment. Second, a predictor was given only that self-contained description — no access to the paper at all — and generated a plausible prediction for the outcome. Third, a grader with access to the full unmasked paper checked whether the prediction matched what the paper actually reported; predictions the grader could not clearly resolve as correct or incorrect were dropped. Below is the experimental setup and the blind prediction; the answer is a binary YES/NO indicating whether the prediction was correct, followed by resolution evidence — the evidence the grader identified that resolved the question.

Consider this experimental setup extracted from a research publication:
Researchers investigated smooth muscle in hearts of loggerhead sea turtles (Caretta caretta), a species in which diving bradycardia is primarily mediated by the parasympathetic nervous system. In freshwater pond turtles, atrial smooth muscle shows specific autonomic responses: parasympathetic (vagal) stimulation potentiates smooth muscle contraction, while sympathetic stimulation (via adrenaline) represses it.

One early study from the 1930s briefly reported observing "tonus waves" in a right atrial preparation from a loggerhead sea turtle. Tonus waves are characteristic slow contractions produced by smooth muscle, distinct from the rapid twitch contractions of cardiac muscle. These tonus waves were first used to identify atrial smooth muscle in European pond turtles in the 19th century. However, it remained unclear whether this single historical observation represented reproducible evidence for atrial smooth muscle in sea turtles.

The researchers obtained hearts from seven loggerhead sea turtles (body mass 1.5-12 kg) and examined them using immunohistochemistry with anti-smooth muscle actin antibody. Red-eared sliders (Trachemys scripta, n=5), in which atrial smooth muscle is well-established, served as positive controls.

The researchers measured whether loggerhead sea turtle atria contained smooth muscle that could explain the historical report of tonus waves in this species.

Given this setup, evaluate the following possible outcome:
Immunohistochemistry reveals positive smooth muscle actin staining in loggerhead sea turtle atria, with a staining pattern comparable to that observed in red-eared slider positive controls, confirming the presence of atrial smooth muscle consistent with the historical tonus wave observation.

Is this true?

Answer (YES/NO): NO